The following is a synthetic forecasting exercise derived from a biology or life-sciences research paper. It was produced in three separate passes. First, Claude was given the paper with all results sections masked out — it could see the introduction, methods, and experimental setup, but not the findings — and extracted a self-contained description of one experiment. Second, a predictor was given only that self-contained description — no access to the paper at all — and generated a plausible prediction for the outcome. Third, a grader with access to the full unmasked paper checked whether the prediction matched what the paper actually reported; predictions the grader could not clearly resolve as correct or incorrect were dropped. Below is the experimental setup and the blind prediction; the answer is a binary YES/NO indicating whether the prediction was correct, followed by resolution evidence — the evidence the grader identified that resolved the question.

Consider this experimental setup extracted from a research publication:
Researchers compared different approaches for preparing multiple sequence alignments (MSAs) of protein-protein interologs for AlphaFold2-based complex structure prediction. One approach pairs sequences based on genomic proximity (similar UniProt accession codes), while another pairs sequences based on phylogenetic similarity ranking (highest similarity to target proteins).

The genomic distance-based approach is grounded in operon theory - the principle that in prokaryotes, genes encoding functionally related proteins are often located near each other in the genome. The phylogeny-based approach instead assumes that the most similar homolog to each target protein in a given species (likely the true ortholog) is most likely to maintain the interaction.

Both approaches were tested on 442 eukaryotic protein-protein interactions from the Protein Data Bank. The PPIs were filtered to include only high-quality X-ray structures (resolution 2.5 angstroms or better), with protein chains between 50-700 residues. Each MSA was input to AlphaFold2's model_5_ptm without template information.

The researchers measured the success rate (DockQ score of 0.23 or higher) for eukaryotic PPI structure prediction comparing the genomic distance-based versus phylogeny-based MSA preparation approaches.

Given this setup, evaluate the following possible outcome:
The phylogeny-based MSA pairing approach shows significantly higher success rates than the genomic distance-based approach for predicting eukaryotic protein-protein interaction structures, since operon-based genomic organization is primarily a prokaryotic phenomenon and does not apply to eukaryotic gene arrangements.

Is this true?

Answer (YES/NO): YES